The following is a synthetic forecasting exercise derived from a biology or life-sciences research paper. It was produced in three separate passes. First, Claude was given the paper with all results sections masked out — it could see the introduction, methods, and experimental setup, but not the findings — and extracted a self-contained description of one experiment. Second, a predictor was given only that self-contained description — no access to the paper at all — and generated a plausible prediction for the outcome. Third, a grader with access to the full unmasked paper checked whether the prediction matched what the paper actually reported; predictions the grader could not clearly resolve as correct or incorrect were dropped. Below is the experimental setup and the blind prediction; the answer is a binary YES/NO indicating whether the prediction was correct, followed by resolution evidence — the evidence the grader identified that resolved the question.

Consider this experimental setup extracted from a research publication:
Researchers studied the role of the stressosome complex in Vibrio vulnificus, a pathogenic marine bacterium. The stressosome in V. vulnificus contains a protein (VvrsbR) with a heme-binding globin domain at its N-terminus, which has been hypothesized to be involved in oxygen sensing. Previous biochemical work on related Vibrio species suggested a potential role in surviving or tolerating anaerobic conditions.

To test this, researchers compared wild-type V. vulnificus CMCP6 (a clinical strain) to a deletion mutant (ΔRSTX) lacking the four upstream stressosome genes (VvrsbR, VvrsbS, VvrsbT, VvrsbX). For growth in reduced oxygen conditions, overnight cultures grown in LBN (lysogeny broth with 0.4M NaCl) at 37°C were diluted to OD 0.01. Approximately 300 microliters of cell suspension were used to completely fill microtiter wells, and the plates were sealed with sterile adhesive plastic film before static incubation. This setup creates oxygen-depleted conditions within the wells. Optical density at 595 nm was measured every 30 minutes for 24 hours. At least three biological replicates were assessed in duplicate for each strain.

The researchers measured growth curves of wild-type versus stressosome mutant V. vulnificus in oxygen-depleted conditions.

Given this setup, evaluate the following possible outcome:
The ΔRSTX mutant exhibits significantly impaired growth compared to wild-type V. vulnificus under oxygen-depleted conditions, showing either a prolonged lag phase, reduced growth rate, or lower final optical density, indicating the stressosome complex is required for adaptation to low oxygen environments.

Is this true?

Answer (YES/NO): NO